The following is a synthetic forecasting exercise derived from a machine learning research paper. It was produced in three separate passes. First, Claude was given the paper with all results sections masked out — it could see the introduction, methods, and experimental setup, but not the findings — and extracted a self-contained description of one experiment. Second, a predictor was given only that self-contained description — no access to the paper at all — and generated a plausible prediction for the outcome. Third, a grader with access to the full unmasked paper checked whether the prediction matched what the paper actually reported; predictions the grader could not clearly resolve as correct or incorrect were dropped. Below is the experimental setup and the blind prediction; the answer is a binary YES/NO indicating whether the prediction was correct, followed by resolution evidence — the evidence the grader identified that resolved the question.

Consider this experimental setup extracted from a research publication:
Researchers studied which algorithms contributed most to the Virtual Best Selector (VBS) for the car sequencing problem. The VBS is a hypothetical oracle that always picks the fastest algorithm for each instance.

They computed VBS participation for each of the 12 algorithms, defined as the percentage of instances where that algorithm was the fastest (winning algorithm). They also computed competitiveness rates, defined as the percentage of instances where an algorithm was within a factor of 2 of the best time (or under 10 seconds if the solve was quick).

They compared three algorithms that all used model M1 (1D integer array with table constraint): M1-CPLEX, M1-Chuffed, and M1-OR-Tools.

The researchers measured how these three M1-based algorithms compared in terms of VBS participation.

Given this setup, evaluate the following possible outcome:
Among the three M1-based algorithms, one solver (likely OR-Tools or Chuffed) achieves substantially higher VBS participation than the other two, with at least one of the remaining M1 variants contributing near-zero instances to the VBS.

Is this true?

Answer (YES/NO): NO